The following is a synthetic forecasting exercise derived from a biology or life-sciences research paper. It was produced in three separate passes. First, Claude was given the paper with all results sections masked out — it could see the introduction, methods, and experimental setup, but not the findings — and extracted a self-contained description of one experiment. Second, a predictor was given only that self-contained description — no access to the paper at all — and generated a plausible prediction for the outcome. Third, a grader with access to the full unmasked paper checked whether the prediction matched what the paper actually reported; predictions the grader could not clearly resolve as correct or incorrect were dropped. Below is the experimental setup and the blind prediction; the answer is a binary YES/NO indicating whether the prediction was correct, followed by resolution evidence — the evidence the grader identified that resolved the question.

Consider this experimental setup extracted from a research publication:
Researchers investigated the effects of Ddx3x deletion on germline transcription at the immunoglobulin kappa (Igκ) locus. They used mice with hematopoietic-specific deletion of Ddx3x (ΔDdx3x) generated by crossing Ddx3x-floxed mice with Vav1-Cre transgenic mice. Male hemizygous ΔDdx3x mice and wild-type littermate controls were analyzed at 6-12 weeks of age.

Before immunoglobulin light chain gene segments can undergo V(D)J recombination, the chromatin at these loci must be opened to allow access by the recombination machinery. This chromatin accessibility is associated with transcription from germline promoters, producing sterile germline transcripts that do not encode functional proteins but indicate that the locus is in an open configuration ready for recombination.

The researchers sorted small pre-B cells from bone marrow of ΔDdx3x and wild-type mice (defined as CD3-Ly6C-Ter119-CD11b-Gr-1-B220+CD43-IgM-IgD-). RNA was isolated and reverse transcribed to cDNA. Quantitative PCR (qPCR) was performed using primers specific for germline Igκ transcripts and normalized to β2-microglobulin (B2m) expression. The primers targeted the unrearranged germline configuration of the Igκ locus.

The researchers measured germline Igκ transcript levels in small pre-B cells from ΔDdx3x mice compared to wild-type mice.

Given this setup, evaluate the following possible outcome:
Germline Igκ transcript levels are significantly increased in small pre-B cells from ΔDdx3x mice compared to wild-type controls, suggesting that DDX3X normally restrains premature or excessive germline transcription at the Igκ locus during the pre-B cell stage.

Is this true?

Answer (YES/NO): NO